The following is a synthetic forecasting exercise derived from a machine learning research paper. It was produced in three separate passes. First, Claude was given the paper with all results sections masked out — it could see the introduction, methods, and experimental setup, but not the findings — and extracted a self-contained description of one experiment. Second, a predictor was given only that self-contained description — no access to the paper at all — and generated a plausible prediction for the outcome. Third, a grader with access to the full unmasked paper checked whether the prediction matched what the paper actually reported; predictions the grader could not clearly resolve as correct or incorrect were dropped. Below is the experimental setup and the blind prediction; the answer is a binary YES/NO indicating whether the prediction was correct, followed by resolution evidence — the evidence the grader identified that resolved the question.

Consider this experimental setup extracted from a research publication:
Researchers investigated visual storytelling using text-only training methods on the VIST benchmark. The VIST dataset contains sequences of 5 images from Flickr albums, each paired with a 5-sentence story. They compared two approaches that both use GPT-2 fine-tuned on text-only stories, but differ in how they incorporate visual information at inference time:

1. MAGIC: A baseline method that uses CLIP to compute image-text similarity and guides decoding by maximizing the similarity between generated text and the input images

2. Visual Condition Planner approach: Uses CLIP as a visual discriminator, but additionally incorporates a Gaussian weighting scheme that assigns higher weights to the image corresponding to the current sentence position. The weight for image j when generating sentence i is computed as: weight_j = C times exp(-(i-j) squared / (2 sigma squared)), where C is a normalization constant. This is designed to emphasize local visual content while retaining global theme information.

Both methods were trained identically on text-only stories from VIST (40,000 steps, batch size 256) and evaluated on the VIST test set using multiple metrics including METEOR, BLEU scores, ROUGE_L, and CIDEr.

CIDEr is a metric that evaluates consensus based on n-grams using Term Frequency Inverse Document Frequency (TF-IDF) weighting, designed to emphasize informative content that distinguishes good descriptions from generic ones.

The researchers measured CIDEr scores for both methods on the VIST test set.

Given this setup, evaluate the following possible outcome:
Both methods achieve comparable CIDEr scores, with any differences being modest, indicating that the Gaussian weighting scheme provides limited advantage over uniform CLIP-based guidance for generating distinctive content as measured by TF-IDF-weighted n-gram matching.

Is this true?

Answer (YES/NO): YES